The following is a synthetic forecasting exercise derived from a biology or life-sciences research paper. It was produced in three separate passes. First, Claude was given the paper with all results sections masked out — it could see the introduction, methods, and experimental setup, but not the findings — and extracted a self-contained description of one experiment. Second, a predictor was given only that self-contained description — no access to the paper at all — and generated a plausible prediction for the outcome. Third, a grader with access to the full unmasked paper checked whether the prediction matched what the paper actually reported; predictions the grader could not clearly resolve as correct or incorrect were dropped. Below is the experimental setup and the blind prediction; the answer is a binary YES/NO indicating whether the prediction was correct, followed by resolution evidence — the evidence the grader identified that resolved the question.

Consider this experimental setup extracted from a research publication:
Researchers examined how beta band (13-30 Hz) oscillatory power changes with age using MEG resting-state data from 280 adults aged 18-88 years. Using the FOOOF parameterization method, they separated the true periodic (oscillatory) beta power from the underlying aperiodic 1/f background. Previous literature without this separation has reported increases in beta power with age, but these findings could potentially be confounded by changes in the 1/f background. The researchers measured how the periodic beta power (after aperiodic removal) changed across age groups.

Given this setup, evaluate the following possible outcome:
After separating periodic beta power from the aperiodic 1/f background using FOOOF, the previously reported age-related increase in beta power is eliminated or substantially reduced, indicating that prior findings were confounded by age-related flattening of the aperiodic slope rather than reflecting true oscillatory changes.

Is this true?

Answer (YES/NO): NO